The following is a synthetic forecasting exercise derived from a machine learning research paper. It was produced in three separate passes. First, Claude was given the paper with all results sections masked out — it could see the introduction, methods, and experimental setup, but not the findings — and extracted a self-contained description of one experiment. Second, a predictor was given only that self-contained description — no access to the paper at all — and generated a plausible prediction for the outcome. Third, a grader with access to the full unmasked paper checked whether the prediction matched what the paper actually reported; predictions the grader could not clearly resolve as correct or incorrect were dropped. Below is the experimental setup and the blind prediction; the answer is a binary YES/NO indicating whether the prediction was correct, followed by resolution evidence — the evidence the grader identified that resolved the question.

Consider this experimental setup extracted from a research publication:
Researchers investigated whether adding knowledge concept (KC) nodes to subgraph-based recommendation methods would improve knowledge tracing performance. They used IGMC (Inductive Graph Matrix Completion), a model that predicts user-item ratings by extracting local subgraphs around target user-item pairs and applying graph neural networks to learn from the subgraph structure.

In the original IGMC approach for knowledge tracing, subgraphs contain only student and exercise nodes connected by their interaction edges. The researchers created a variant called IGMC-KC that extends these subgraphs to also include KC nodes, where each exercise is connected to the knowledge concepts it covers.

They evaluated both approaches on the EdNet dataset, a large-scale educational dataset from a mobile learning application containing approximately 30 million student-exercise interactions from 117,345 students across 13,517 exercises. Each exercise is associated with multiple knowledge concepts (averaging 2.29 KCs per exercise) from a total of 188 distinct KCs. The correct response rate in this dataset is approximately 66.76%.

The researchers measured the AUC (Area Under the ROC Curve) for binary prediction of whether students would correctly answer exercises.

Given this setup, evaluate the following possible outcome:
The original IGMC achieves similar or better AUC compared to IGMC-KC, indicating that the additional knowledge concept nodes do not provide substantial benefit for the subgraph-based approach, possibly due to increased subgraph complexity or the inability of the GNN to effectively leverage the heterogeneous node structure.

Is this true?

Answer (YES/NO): NO